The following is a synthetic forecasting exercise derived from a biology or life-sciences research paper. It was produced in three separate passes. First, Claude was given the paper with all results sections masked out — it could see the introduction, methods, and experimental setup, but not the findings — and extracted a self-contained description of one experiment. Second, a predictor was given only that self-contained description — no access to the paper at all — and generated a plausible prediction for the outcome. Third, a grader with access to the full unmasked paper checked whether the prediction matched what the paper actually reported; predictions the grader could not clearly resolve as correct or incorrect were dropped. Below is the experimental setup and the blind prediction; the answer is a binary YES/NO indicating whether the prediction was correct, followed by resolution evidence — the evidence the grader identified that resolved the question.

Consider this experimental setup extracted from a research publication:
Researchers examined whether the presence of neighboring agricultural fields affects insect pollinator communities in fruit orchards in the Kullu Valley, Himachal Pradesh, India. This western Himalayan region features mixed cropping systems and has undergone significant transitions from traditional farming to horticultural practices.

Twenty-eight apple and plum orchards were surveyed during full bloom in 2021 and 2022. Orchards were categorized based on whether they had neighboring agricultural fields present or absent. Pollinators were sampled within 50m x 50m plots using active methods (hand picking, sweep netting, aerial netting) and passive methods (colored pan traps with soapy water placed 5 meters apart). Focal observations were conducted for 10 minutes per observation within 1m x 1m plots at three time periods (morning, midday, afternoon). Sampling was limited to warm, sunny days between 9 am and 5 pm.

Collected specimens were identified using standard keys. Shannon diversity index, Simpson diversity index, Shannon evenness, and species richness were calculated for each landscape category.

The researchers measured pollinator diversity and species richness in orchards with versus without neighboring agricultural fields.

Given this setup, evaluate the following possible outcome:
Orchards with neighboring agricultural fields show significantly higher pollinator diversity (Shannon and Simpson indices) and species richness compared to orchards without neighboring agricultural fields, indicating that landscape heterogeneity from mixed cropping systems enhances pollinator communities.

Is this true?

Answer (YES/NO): NO